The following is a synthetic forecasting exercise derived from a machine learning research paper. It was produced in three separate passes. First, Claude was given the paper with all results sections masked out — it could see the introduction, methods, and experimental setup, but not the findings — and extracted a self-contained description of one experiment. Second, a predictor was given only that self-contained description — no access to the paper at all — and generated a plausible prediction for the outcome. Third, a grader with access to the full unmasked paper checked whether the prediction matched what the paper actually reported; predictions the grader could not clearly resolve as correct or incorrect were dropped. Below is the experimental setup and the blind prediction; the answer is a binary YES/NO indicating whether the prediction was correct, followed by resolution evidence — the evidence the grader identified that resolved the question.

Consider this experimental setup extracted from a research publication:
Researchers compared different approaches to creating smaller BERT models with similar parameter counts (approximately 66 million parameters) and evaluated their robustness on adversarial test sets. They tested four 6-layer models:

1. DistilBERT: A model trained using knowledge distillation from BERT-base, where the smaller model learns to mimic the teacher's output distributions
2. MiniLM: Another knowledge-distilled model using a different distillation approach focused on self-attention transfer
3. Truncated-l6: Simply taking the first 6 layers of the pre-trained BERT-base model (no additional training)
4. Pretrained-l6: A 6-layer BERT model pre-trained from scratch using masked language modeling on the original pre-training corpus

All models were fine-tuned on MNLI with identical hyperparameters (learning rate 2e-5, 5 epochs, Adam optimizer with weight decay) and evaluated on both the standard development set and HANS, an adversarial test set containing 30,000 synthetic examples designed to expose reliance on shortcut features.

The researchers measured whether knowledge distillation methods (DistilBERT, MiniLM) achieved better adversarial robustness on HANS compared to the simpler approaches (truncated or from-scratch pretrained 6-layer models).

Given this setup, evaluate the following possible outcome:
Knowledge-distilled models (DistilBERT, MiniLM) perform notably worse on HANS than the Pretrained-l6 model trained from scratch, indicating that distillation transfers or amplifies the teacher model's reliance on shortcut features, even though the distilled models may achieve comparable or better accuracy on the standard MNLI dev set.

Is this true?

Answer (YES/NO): NO